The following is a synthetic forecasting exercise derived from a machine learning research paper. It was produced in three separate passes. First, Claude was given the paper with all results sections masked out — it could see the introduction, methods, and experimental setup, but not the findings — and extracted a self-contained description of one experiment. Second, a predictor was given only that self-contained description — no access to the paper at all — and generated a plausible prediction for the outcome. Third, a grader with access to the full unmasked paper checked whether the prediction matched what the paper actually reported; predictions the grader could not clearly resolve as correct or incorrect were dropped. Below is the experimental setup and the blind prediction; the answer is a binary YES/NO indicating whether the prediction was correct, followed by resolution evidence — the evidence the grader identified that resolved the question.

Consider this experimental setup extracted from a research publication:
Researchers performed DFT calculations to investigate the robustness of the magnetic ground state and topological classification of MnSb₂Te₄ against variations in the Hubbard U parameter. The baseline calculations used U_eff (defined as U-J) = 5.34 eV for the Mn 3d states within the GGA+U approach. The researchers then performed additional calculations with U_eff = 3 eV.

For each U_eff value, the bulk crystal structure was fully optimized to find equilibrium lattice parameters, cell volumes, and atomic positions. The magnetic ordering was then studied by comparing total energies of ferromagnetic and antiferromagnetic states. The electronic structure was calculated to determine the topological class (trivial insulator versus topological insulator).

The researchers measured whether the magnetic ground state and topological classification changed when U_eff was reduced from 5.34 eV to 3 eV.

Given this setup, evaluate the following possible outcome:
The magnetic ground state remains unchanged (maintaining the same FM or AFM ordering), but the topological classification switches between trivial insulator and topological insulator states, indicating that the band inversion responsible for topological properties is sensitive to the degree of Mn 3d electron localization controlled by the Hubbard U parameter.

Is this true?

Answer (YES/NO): NO